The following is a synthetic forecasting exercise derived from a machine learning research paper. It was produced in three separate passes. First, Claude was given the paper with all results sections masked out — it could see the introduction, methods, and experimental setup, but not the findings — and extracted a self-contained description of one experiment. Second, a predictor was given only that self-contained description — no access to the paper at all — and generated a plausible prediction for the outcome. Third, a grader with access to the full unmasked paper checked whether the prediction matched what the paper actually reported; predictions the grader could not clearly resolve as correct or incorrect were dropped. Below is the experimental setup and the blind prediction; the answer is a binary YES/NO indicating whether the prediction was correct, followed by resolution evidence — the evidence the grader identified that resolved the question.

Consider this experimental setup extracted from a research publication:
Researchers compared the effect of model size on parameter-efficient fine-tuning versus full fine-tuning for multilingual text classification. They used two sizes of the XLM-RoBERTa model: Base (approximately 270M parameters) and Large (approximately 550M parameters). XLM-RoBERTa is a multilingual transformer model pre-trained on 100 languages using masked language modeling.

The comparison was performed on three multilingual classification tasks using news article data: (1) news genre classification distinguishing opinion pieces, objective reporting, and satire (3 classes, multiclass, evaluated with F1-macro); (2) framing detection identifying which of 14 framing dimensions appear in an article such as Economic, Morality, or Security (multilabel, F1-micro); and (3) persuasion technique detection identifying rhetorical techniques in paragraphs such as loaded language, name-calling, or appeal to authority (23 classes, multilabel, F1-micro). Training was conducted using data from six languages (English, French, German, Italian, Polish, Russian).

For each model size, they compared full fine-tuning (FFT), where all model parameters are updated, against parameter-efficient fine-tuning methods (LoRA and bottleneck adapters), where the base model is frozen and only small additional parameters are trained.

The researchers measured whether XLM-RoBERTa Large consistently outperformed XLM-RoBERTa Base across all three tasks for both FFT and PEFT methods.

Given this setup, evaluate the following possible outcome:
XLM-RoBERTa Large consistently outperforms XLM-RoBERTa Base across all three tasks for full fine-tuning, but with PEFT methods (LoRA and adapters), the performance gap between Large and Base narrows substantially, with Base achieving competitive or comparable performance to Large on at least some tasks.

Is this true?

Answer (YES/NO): NO